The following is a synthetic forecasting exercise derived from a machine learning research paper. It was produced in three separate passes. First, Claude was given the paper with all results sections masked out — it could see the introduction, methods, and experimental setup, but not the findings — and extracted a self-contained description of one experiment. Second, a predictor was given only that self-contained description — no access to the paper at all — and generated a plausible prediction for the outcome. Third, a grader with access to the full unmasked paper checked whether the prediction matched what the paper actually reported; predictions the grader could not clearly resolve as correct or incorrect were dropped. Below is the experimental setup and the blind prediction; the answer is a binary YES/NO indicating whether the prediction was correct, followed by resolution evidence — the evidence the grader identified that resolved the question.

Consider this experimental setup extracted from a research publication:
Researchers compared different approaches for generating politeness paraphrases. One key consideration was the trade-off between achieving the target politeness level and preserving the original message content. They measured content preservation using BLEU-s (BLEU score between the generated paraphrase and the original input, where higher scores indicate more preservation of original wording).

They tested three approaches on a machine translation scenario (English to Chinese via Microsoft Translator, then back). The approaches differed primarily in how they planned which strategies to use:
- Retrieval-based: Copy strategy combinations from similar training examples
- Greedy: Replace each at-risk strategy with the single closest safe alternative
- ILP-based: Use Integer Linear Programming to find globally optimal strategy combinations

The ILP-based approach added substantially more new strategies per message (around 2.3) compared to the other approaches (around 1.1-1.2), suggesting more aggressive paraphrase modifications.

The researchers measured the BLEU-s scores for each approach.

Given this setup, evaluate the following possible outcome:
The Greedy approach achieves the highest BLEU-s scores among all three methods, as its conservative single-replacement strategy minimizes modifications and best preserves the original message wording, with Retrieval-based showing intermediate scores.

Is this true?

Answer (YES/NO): NO